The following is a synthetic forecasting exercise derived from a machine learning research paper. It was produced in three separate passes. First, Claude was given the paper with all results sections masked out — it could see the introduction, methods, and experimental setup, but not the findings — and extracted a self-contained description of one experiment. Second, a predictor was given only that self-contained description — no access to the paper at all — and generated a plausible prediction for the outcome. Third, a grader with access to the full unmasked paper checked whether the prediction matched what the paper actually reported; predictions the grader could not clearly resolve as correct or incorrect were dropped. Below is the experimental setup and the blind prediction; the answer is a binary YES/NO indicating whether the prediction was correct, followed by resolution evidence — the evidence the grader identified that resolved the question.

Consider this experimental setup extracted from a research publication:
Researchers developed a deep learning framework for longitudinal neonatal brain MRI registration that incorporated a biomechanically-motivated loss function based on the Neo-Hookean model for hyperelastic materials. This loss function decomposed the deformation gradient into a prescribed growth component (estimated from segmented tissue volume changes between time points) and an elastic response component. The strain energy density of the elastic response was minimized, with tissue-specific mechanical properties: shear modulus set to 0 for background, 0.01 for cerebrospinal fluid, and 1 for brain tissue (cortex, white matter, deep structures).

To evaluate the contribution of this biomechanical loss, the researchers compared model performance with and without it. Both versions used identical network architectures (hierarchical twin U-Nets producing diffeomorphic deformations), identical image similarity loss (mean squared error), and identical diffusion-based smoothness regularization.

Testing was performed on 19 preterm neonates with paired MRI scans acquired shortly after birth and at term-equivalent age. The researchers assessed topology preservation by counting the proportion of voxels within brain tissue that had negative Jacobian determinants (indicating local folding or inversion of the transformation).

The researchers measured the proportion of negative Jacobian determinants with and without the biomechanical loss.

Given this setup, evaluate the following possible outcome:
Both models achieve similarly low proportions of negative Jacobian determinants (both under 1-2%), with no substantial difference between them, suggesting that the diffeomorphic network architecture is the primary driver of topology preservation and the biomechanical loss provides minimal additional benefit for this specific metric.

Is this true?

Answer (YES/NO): NO